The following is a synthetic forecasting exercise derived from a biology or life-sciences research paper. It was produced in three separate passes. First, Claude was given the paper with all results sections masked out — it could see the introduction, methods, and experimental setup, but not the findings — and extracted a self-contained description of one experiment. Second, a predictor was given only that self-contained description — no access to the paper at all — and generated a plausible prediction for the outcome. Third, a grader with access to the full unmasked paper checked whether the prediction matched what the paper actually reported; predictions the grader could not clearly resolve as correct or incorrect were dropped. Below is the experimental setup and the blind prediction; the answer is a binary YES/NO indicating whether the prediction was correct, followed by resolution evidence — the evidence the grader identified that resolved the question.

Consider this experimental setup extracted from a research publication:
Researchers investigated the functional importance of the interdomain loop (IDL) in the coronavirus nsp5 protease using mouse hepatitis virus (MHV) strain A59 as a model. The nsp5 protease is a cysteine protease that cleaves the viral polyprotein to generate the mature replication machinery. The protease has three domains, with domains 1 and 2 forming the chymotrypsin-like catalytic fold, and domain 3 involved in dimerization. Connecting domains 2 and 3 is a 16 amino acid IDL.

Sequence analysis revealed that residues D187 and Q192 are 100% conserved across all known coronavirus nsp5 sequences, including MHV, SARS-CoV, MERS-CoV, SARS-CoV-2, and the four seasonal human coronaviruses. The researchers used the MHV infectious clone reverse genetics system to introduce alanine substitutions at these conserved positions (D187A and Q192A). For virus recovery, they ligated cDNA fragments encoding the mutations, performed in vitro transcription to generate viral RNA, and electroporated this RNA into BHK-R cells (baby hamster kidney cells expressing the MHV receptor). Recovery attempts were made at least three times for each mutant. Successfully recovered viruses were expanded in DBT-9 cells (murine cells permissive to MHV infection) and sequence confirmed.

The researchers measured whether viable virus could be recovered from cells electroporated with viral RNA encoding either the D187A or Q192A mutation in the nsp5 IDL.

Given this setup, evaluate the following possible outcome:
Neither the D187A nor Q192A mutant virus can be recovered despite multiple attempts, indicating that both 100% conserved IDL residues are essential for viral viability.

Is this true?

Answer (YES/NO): YES